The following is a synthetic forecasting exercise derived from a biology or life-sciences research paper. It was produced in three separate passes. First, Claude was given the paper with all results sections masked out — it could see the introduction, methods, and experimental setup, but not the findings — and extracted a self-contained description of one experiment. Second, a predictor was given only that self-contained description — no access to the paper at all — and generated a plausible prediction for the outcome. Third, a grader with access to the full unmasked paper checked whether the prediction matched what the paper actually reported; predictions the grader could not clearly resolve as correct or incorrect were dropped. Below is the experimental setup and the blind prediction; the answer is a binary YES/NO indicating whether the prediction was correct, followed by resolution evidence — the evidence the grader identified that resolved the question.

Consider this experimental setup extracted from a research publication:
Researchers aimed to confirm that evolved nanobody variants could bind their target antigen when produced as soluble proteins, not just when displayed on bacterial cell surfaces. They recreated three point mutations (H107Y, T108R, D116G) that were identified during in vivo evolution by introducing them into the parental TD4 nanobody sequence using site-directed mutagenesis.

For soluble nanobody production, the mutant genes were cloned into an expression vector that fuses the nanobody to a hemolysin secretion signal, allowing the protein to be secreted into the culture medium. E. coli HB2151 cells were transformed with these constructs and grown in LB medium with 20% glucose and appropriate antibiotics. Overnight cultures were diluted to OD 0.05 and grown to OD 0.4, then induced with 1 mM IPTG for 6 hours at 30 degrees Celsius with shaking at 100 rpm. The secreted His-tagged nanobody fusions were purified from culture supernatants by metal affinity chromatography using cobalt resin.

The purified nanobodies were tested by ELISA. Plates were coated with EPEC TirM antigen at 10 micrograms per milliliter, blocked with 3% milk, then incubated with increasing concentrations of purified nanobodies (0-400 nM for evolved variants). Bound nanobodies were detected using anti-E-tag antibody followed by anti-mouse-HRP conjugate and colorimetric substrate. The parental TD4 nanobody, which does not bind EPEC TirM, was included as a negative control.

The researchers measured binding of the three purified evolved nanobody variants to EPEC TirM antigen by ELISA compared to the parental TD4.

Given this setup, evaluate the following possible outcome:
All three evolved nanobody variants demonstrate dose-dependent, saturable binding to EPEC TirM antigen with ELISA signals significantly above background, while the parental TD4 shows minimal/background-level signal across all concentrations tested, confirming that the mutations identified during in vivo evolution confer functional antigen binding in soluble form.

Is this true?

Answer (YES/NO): YES